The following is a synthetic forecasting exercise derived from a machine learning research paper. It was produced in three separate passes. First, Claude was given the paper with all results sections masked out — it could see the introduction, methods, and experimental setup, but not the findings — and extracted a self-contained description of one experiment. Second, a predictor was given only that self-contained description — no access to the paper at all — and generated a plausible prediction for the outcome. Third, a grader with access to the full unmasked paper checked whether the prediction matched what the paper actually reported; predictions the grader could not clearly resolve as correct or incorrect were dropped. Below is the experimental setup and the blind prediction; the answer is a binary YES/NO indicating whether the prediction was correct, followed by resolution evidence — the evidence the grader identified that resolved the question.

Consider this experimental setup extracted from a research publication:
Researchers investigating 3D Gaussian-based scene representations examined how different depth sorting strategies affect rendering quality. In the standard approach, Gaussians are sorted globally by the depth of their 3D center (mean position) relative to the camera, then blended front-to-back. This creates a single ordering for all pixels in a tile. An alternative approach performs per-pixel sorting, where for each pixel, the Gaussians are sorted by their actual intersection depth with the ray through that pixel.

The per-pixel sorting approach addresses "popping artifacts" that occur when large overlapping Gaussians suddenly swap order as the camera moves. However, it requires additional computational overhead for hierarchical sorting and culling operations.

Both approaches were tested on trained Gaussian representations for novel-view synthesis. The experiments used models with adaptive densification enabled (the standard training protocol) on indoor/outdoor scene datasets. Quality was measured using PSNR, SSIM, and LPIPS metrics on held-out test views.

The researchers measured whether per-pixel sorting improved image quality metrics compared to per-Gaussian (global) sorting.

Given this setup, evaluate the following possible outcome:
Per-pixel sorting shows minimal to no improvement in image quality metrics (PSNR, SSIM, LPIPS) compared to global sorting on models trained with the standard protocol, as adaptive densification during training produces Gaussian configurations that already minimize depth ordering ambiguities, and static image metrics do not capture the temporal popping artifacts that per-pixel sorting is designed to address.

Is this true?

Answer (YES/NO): YES